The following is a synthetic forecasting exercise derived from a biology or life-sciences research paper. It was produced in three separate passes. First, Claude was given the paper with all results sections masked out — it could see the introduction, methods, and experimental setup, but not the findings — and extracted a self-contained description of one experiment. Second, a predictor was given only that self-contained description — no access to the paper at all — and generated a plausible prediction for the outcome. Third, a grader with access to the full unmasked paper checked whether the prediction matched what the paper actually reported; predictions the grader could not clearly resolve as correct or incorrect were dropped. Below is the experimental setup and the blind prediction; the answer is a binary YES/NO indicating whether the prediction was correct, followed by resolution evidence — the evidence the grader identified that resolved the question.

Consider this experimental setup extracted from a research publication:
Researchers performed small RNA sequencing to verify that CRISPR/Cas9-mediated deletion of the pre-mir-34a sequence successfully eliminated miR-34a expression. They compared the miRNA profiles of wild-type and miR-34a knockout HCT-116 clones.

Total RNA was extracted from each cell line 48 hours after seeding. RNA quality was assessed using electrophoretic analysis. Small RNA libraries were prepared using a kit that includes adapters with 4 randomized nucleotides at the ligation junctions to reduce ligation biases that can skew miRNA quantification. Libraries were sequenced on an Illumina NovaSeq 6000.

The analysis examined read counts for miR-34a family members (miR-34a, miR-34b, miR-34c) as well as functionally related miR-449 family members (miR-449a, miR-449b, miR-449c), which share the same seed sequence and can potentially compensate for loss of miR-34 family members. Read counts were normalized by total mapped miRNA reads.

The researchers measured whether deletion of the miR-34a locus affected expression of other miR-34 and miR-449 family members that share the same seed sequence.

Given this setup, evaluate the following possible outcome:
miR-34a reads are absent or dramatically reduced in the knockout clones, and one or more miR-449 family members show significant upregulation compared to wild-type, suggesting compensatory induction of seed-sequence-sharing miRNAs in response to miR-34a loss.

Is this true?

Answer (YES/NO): NO